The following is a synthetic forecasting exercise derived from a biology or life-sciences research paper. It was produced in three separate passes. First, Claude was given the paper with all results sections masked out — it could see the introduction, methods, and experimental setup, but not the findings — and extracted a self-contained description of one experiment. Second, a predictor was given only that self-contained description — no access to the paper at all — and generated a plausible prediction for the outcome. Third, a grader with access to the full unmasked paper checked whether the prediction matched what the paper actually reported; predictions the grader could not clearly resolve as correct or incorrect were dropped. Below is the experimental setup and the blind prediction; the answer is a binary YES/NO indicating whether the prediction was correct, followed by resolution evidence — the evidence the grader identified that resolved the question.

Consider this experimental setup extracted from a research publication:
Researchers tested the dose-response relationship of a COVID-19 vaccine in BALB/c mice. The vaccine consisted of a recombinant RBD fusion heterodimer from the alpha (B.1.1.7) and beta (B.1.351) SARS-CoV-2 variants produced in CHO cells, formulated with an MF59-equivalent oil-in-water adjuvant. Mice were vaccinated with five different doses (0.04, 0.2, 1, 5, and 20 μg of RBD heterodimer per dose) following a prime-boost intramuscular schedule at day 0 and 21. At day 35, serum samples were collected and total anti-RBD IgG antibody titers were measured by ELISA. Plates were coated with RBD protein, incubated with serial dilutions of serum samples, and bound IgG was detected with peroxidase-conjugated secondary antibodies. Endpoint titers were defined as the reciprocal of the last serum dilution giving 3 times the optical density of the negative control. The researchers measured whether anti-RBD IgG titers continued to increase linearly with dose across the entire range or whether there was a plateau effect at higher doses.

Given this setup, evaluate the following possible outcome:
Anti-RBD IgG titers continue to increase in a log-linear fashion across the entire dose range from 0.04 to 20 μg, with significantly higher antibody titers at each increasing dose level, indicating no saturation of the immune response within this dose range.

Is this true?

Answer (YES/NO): NO